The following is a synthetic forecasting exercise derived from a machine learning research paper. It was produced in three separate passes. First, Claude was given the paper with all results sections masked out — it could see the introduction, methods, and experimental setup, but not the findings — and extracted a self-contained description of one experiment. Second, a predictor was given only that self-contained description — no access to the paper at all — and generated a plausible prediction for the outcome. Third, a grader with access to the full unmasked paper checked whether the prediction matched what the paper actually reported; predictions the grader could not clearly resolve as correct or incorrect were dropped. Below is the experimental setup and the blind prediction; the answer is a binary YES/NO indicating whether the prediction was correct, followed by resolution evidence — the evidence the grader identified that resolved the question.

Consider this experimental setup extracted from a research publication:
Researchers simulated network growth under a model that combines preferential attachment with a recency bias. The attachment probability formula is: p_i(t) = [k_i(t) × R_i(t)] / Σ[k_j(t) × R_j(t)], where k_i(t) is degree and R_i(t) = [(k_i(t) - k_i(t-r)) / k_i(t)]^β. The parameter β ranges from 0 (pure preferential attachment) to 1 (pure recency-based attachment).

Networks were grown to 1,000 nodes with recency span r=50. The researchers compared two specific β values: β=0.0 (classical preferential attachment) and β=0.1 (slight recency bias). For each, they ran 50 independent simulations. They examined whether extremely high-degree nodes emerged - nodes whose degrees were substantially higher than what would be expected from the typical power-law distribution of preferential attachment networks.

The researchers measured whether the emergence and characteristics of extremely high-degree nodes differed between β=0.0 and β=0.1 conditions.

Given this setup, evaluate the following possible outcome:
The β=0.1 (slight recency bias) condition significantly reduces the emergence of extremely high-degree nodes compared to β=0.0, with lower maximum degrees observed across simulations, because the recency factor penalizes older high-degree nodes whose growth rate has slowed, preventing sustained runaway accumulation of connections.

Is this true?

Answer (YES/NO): NO